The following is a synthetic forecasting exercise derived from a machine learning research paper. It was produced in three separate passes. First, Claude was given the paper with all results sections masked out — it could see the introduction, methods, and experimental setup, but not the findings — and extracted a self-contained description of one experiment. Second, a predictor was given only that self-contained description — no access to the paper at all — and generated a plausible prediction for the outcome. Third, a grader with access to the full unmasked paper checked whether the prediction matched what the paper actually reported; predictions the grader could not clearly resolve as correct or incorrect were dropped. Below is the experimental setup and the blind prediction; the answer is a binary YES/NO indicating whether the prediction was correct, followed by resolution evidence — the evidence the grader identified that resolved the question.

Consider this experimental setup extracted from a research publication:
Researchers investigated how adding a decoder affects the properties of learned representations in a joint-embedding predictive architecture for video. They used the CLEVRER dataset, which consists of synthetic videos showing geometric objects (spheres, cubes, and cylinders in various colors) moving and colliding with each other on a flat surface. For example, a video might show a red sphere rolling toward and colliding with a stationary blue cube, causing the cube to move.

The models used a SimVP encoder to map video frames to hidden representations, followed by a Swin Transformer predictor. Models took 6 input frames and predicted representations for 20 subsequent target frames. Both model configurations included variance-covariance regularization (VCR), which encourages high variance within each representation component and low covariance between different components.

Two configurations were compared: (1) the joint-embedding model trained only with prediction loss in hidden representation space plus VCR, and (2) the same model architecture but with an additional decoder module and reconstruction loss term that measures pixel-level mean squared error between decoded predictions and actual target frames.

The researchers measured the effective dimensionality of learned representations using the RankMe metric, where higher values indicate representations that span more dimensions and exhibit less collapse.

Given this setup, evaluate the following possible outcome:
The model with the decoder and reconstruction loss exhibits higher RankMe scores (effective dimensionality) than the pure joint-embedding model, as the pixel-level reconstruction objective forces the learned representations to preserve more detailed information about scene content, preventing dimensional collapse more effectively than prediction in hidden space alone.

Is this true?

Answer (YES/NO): NO